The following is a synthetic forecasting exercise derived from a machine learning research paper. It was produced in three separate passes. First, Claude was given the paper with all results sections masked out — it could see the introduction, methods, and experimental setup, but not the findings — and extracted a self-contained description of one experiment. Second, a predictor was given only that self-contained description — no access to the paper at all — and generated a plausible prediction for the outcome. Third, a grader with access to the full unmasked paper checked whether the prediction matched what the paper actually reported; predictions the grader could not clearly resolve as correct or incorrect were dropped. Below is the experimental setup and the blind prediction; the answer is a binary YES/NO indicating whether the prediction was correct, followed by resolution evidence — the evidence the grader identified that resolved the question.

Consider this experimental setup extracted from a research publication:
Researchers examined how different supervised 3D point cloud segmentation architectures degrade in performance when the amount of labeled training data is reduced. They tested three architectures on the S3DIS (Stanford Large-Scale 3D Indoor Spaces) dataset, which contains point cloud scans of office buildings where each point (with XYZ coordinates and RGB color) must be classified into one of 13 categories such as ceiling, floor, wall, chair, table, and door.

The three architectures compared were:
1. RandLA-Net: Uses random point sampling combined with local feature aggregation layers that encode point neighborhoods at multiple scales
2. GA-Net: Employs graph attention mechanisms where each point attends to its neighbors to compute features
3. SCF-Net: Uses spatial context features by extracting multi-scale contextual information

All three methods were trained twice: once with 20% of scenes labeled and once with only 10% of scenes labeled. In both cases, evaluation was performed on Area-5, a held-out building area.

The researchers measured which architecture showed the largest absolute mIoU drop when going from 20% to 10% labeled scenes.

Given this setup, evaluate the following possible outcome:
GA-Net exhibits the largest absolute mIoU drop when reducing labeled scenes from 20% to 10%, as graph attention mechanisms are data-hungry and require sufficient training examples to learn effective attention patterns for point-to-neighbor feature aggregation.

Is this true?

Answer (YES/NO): NO